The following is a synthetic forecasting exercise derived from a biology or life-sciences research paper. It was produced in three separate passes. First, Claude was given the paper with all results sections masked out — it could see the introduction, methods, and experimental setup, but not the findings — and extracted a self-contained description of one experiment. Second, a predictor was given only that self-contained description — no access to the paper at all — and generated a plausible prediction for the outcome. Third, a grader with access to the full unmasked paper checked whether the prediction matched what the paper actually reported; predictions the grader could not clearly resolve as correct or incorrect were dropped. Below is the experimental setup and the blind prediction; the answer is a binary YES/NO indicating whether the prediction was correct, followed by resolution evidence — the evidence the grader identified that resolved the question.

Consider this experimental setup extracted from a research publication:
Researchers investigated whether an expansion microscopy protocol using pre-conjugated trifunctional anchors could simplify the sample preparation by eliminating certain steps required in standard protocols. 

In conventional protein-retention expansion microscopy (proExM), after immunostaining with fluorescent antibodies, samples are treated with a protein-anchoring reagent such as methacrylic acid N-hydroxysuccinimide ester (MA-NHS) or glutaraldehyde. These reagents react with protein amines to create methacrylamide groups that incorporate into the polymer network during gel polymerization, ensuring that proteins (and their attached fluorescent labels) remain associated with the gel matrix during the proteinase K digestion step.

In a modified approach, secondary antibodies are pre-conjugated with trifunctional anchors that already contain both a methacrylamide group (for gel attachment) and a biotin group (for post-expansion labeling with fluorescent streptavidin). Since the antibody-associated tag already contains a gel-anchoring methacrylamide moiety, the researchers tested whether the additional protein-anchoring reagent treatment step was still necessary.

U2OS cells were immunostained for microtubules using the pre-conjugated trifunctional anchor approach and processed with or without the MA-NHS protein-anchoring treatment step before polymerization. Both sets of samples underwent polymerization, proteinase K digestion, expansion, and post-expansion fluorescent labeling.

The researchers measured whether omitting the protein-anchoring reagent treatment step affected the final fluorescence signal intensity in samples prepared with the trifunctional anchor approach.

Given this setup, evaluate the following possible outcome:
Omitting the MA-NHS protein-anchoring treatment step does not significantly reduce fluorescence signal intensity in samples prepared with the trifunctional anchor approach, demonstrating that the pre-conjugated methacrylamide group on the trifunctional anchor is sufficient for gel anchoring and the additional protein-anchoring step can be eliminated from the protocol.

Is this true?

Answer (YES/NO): YES